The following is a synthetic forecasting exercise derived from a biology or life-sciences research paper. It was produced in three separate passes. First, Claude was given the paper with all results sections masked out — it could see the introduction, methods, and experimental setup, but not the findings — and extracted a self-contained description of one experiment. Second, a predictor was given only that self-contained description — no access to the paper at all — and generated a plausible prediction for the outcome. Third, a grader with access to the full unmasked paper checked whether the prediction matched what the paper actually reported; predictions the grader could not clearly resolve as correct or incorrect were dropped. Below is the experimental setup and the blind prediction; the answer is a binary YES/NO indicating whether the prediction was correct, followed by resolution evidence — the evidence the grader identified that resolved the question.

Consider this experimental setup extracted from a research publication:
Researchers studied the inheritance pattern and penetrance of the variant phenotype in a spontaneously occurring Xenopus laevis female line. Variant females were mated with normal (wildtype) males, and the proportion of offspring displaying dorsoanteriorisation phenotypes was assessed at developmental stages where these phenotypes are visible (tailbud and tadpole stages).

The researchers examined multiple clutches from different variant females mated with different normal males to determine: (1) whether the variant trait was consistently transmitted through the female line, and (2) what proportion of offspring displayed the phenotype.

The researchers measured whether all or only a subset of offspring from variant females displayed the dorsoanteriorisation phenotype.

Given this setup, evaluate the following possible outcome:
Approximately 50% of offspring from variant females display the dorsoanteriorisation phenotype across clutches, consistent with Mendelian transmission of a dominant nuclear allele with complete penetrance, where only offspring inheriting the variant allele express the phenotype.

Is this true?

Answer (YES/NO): NO